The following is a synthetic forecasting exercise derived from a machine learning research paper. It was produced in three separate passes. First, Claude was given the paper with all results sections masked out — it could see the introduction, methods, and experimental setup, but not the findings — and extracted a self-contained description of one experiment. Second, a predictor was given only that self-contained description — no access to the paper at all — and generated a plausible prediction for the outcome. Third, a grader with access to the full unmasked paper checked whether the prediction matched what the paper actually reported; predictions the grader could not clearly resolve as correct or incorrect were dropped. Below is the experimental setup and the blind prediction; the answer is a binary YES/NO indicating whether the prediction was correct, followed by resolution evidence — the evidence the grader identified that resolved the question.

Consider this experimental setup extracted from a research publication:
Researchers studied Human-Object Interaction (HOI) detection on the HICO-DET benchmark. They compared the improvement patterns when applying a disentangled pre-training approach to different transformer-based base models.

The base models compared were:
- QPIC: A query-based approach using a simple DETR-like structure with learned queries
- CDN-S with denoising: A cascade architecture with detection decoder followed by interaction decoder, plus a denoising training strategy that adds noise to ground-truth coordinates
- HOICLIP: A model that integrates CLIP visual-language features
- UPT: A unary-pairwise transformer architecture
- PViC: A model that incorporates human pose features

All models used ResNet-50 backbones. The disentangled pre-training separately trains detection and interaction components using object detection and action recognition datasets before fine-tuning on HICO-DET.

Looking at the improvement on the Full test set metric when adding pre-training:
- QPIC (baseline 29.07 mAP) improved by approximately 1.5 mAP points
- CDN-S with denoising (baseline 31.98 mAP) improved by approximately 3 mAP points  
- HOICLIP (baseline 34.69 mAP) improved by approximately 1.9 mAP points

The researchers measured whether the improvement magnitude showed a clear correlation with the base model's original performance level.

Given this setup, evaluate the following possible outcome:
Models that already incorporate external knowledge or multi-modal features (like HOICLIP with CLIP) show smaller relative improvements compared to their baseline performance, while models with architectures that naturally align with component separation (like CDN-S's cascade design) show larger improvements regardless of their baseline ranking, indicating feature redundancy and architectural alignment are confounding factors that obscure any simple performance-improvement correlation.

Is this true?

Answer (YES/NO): NO